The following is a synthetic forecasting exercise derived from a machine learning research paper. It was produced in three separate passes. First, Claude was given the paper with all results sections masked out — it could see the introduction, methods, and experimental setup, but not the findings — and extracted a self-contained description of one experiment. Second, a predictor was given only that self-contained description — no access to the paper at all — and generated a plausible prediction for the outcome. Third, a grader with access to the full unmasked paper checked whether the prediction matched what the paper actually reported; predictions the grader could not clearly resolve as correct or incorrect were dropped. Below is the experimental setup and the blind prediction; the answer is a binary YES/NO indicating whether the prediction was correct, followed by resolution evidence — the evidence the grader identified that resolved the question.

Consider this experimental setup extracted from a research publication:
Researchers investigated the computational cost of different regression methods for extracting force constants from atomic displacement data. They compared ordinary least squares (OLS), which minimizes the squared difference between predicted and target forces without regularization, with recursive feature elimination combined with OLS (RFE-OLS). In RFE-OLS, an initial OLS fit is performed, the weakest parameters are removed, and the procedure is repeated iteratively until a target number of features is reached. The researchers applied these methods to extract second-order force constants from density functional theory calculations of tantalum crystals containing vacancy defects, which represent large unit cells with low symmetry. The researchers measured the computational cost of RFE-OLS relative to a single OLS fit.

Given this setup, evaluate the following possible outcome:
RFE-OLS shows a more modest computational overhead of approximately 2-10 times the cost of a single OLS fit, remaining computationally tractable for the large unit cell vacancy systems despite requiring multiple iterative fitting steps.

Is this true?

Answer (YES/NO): NO